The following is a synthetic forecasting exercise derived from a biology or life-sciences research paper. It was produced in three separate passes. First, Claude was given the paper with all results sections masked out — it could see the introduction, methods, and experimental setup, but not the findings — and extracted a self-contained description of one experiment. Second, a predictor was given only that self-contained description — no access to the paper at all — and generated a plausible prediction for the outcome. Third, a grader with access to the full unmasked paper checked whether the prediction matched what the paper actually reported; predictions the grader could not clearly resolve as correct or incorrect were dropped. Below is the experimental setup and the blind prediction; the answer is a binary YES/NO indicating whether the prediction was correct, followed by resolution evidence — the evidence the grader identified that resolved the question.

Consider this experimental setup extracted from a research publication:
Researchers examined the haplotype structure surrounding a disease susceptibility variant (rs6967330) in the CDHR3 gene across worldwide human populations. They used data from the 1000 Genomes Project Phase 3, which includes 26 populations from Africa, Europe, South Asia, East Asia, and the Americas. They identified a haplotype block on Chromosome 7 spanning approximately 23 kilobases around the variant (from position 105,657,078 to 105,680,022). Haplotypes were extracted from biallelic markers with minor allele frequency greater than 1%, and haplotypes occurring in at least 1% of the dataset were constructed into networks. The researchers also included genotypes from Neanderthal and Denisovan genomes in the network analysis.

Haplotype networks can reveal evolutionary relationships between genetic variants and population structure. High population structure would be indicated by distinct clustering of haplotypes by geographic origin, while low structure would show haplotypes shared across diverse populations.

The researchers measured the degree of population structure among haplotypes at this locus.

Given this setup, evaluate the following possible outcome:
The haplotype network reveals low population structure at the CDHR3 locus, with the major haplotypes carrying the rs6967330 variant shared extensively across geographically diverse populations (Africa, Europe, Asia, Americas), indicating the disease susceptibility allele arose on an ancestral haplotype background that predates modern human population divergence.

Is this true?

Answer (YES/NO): YES